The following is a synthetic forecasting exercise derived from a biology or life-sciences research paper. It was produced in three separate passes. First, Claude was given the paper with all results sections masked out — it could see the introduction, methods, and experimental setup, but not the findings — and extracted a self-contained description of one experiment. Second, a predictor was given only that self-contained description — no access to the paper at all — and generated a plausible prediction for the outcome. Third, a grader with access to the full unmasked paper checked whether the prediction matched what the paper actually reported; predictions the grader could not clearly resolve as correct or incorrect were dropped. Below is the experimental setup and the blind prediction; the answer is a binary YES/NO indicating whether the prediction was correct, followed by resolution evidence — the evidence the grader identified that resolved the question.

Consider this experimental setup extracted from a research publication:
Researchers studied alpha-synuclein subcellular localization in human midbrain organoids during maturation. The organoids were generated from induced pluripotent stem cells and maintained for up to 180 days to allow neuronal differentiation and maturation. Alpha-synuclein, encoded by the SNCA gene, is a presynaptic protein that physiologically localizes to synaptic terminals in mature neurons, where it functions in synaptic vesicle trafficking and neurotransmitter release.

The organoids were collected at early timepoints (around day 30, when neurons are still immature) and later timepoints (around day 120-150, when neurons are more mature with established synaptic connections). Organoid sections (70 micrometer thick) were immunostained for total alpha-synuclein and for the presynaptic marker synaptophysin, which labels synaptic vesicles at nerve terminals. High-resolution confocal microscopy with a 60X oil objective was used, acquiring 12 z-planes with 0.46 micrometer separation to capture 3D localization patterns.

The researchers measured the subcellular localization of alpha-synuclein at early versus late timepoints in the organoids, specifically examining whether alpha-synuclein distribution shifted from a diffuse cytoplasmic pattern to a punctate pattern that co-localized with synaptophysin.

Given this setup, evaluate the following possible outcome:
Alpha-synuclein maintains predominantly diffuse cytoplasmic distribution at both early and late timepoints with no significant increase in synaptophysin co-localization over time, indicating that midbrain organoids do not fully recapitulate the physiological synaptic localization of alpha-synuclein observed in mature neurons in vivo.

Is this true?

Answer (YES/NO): NO